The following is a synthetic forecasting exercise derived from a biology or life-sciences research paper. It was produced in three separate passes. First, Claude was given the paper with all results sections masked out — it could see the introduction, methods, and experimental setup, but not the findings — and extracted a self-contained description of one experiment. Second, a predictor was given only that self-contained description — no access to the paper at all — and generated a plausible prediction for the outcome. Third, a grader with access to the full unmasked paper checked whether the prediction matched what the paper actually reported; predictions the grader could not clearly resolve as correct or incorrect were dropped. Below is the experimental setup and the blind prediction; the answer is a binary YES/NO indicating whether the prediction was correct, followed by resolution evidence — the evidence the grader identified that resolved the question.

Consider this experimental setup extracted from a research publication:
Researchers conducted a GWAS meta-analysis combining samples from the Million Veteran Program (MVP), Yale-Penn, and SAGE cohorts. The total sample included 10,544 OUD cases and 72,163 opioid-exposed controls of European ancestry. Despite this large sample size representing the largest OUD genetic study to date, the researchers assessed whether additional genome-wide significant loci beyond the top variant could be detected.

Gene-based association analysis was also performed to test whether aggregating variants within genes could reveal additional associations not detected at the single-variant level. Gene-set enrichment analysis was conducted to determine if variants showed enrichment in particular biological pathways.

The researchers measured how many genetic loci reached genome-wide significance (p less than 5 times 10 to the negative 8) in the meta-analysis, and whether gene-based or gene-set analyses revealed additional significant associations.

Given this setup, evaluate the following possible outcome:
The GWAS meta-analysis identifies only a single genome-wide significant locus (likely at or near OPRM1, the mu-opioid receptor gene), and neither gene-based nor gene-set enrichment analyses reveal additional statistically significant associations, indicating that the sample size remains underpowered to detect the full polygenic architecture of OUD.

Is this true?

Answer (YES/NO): YES